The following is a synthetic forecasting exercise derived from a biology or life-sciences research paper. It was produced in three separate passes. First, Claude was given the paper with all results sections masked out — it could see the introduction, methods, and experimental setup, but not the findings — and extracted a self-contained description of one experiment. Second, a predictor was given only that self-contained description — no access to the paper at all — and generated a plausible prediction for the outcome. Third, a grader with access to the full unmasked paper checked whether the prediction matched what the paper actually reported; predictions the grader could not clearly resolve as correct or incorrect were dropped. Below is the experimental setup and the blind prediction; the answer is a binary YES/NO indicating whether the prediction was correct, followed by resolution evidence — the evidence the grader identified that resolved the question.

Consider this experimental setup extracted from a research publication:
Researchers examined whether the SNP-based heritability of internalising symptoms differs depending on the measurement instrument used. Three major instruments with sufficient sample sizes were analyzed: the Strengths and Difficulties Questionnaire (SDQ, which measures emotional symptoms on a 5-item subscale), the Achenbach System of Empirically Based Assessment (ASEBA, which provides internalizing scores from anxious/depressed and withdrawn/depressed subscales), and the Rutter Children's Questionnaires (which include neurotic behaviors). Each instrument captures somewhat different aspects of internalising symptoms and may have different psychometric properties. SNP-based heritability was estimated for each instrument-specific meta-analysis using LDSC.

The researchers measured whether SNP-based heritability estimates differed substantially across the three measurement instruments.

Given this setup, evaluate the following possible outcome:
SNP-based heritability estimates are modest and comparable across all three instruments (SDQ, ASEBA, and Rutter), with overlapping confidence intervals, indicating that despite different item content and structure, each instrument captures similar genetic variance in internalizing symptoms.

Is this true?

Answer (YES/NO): YES